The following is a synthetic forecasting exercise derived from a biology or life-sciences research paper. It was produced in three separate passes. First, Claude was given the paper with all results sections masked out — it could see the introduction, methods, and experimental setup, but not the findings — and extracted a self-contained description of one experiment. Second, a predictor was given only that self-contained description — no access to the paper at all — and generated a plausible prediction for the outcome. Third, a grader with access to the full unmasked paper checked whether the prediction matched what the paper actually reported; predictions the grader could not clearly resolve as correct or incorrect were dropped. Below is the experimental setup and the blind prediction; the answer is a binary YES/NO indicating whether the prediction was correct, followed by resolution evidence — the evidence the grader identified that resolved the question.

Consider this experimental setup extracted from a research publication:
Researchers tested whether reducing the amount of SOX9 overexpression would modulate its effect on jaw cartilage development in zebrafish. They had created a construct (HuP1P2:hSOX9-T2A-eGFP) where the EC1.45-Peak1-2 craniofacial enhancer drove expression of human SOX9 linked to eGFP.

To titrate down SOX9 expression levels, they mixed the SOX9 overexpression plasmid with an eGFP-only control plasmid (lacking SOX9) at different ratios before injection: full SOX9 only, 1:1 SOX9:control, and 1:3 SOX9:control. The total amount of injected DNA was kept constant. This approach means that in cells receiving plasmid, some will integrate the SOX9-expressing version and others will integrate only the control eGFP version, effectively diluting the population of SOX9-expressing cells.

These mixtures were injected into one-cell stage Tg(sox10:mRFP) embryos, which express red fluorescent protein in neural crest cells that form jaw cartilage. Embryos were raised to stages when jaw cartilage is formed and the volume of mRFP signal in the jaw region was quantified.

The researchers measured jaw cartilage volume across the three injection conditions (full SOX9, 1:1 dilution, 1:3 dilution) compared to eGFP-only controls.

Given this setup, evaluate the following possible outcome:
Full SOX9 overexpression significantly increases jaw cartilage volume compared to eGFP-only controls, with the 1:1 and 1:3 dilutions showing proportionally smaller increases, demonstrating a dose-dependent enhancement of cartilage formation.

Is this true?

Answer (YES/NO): NO